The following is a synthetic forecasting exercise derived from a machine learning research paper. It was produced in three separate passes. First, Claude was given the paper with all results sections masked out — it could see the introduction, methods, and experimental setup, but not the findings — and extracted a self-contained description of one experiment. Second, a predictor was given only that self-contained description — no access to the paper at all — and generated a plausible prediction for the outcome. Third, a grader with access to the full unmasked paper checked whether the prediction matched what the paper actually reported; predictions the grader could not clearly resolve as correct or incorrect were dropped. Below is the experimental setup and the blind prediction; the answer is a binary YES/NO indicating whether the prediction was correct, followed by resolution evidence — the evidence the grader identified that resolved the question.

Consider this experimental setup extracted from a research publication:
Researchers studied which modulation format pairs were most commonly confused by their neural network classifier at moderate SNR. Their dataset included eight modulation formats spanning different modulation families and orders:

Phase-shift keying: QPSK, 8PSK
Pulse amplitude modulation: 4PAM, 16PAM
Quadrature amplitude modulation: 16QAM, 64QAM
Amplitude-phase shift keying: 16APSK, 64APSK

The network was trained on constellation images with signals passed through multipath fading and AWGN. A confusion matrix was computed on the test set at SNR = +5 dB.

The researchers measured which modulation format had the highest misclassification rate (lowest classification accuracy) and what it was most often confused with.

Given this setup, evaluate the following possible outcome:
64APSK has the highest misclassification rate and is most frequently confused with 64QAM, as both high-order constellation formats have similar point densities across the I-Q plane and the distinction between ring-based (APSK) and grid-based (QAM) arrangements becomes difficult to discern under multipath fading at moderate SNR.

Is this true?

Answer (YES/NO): NO